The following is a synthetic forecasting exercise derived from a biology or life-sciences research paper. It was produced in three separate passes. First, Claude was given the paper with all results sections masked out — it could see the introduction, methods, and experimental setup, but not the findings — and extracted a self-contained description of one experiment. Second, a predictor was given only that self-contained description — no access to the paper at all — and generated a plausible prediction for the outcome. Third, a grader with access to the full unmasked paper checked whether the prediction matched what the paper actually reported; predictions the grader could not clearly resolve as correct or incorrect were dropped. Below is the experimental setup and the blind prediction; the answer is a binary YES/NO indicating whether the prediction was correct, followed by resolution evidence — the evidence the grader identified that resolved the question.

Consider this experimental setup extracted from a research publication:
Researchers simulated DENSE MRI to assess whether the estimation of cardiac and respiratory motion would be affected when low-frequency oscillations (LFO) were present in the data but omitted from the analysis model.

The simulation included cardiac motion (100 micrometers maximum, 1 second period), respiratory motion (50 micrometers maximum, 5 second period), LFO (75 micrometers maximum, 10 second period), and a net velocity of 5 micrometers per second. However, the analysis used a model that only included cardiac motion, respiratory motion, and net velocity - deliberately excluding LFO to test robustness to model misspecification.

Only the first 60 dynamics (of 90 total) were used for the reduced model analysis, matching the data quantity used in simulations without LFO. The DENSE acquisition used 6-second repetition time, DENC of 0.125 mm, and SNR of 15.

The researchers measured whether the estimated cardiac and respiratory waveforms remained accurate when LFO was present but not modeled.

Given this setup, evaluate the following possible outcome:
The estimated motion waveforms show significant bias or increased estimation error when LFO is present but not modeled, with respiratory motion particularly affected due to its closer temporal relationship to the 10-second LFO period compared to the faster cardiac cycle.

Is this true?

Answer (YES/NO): NO